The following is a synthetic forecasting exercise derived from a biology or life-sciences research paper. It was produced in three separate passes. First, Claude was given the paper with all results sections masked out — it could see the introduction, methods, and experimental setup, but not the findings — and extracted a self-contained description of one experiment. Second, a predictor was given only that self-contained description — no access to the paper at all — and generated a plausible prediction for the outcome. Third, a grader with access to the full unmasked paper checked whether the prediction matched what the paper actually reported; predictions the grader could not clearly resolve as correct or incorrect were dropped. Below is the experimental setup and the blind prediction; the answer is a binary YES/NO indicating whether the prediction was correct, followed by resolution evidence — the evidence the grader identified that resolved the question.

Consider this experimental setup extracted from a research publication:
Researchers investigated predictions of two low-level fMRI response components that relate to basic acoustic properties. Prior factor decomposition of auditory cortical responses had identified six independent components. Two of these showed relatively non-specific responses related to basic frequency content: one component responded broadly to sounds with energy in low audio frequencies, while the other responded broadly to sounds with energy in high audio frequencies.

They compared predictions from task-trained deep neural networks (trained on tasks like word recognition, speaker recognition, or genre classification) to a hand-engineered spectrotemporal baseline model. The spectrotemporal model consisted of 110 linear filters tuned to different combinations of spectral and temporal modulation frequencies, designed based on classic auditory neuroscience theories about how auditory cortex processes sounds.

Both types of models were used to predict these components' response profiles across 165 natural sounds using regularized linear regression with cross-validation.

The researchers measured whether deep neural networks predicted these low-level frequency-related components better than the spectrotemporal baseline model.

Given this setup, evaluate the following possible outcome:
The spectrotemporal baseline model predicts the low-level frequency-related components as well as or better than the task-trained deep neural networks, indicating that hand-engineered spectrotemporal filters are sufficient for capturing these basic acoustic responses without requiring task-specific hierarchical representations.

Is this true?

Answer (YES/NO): NO